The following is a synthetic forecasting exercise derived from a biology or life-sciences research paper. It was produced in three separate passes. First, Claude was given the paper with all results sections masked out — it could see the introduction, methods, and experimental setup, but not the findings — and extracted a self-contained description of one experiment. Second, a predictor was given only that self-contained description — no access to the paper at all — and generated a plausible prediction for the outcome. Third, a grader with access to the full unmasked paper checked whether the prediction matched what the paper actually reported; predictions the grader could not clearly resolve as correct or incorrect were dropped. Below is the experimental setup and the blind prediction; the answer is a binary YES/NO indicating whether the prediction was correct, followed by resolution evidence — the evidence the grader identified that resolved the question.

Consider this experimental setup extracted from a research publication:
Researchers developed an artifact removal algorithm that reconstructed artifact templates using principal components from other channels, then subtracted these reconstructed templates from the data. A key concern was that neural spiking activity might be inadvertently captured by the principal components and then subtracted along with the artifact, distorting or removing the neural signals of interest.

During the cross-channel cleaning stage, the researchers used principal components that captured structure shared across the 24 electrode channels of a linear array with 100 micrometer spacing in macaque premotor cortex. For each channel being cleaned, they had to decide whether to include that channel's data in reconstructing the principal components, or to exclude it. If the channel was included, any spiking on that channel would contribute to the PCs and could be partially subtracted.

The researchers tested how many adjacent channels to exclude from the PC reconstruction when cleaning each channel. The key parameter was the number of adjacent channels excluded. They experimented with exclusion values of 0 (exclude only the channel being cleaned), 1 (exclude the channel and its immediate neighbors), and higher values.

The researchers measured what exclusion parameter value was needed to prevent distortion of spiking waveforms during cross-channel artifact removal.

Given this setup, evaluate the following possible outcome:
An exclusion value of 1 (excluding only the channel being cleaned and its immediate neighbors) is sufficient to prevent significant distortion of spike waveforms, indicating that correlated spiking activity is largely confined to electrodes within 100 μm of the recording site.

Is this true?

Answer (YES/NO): YES